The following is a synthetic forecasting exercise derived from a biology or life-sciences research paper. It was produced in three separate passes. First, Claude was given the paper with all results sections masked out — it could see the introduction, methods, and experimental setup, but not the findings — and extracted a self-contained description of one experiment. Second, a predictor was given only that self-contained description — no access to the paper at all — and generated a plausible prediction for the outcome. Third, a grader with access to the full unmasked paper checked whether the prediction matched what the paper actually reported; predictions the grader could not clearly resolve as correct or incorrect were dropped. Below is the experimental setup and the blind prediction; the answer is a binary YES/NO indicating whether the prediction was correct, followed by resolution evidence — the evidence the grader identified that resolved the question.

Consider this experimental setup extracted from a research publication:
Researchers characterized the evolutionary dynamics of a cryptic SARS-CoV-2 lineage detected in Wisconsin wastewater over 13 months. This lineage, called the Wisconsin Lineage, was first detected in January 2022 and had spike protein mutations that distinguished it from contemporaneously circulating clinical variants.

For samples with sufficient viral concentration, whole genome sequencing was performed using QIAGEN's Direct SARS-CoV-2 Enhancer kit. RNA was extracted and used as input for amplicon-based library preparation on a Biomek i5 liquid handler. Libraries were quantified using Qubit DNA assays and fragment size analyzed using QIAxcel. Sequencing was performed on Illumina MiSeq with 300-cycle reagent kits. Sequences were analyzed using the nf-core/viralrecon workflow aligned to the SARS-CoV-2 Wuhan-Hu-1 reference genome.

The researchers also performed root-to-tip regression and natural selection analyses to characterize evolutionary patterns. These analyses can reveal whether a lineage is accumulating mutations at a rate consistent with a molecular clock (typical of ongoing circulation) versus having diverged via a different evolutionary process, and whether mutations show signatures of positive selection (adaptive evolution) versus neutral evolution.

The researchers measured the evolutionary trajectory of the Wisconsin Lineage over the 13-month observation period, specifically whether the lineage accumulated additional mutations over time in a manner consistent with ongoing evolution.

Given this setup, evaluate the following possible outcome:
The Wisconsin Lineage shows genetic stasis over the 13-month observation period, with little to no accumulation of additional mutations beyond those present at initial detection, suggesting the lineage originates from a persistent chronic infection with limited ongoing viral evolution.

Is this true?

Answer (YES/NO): NO